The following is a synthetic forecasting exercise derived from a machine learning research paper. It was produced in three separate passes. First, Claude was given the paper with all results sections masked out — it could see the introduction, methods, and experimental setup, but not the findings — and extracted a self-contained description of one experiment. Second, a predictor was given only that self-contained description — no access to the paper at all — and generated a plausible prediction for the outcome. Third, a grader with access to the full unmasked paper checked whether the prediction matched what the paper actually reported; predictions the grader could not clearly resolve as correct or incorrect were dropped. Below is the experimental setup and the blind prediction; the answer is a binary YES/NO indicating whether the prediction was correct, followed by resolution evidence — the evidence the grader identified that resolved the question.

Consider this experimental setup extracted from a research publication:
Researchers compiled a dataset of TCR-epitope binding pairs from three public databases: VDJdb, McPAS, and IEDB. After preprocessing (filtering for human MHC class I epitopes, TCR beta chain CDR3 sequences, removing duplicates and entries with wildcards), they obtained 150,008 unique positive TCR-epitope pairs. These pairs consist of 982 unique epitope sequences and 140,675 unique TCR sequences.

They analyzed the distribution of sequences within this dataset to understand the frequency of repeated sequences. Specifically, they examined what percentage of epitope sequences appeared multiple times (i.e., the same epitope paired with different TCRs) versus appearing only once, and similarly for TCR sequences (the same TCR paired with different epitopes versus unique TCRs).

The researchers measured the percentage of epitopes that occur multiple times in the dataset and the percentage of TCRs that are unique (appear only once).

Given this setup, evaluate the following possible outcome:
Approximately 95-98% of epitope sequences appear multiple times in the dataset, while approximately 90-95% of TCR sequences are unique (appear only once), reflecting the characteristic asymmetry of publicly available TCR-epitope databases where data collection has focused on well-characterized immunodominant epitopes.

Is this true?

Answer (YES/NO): NO